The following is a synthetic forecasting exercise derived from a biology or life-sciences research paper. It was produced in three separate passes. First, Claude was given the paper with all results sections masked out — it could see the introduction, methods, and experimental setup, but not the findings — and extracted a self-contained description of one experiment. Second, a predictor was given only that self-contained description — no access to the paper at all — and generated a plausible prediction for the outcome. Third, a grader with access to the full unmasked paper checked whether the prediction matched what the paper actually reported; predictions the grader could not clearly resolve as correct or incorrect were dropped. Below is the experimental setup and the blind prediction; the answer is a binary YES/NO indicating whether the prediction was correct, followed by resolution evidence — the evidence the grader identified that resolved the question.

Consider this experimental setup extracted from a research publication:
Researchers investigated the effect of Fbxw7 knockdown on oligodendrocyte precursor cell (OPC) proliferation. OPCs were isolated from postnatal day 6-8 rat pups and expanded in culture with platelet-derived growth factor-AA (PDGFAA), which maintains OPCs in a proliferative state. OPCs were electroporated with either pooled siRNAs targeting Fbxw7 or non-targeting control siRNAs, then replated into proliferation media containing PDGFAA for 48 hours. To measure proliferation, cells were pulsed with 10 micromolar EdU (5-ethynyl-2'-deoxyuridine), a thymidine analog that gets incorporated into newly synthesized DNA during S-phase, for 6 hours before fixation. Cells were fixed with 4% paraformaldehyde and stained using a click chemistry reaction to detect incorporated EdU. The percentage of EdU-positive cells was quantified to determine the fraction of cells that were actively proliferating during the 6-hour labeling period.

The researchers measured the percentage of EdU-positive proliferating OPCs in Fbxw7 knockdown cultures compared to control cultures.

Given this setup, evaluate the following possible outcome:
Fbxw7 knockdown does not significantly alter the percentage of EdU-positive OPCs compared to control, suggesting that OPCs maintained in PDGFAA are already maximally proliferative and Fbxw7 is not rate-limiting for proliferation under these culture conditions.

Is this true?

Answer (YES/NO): YES